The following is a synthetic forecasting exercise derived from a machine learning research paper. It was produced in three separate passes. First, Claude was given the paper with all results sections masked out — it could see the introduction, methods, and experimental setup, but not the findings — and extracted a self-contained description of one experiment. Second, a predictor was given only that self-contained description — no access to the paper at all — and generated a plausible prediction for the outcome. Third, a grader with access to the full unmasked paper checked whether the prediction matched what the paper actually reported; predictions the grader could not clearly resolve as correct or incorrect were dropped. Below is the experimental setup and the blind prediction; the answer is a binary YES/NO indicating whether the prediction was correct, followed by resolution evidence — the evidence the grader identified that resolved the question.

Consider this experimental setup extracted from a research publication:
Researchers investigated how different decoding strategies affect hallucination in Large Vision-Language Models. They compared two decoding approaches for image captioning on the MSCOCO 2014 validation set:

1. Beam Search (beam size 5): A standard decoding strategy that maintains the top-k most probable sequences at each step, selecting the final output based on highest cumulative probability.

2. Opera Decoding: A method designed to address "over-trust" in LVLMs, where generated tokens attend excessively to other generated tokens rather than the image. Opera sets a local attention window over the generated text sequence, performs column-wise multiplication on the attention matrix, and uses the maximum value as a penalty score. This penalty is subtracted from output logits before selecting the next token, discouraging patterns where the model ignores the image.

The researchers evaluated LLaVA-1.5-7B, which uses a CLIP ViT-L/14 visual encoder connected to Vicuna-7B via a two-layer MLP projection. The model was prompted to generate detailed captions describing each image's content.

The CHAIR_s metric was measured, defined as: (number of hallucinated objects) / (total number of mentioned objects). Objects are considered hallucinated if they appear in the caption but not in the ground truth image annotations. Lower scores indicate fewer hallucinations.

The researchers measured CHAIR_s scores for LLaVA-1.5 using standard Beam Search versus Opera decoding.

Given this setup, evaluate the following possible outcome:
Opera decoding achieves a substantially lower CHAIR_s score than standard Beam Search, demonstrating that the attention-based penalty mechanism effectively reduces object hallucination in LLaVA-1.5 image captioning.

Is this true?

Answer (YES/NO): NO